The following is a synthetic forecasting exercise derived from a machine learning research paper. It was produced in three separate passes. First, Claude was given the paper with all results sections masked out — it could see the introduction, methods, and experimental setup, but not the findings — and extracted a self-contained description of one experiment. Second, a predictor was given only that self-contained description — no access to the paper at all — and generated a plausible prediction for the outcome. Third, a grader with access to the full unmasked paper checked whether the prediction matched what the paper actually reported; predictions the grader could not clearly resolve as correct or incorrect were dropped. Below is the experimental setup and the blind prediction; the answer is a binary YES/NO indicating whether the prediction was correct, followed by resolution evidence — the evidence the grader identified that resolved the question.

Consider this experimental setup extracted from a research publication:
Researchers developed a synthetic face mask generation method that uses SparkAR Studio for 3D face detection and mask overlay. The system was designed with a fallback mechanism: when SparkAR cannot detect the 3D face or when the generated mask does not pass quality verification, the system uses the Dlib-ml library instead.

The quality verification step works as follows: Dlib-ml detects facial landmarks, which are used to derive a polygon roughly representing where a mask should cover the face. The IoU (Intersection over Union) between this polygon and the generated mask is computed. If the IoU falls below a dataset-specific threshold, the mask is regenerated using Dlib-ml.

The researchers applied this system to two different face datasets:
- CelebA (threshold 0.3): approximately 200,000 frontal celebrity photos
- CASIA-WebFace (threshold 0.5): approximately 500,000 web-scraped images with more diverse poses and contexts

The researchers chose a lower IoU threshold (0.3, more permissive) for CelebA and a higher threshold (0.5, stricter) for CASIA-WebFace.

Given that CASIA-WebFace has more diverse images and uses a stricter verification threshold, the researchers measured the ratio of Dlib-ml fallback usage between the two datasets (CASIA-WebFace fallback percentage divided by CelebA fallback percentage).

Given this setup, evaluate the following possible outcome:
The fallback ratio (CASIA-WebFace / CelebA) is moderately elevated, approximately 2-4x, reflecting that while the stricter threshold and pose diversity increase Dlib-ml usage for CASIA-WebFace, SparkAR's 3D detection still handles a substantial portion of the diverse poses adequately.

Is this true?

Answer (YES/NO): YES